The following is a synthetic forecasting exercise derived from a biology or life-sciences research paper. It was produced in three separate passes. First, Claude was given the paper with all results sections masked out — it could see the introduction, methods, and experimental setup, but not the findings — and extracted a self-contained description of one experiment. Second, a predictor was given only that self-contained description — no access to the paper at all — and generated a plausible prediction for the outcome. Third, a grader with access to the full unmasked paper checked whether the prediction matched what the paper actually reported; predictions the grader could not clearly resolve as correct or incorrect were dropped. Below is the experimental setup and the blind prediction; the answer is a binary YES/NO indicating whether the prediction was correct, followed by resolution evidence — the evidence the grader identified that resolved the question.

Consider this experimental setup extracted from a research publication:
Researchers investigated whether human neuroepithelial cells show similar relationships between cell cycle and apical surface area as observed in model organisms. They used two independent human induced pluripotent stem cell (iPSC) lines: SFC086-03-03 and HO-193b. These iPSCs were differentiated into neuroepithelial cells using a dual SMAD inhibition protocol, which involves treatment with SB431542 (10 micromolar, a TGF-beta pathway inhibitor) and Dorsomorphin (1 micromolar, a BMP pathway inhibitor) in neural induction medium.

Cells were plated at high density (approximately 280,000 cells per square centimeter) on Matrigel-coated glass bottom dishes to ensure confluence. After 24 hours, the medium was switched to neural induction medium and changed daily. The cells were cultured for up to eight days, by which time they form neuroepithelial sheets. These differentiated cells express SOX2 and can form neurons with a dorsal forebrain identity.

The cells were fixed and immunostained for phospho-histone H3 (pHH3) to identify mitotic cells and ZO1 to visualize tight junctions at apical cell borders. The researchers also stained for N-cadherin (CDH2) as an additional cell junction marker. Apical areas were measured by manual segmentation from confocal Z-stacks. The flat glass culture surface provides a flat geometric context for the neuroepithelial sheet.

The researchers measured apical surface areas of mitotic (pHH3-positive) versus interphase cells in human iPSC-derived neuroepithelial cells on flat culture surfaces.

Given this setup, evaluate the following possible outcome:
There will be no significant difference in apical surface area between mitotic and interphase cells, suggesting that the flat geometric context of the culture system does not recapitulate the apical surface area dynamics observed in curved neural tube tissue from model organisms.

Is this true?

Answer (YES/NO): NO